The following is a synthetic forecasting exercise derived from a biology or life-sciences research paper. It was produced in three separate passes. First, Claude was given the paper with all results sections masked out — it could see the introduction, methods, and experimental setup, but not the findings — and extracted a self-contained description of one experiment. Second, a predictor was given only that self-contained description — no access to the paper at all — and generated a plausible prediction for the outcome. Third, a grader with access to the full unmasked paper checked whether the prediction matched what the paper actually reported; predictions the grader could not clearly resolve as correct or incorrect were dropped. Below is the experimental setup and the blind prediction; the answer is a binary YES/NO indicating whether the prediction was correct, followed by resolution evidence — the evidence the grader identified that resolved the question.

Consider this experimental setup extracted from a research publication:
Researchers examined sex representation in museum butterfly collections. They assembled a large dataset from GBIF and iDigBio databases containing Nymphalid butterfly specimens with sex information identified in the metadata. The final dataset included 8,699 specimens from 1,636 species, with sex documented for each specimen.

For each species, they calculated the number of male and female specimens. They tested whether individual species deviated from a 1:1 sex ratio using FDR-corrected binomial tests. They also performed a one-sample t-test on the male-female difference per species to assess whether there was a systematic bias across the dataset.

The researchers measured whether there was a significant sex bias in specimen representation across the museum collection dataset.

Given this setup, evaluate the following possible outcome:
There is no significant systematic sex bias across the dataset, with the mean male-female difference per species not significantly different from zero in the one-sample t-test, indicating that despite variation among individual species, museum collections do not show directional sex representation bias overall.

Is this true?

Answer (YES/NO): NO